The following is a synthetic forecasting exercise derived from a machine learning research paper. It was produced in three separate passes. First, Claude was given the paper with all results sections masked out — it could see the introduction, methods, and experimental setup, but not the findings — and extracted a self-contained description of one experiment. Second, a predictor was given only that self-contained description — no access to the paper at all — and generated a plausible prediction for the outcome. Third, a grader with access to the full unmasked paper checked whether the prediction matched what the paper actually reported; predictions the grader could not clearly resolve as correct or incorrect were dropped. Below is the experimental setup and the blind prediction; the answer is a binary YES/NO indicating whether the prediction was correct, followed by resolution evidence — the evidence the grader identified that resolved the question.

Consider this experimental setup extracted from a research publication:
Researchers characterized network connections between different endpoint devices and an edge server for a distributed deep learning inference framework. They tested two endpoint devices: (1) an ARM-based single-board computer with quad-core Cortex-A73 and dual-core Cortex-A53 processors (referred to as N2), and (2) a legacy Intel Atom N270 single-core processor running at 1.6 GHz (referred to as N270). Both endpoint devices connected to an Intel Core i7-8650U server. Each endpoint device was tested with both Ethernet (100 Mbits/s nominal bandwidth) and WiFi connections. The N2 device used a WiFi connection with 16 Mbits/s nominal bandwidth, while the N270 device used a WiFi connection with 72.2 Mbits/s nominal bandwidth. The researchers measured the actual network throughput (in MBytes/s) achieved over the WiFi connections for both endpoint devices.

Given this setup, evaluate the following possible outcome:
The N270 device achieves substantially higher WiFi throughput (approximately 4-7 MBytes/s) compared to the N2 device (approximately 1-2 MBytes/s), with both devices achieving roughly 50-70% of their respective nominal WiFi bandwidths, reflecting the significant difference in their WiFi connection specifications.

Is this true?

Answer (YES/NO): NO